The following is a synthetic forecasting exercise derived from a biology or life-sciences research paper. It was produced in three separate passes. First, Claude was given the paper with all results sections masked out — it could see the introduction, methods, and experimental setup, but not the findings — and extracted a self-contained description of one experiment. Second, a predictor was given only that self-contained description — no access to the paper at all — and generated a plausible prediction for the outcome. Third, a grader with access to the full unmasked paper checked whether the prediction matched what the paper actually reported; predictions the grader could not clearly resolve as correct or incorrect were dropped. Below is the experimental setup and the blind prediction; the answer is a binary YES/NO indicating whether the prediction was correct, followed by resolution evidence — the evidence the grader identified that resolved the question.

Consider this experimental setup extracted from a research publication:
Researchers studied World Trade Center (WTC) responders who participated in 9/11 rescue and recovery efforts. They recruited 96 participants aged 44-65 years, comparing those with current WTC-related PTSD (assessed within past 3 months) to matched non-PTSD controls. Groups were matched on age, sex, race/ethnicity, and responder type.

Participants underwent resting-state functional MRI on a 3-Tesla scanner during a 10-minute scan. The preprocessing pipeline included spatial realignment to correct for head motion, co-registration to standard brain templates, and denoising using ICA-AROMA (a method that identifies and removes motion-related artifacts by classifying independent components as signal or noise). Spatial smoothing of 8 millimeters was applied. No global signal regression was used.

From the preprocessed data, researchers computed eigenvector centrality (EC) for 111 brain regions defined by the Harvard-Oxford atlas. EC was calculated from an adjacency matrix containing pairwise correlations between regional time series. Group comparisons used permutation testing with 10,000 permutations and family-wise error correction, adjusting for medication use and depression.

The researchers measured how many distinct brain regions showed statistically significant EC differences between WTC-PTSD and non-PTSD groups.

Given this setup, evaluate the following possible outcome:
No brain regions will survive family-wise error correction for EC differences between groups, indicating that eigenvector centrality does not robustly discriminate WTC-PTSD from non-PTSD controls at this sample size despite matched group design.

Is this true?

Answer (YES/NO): NO